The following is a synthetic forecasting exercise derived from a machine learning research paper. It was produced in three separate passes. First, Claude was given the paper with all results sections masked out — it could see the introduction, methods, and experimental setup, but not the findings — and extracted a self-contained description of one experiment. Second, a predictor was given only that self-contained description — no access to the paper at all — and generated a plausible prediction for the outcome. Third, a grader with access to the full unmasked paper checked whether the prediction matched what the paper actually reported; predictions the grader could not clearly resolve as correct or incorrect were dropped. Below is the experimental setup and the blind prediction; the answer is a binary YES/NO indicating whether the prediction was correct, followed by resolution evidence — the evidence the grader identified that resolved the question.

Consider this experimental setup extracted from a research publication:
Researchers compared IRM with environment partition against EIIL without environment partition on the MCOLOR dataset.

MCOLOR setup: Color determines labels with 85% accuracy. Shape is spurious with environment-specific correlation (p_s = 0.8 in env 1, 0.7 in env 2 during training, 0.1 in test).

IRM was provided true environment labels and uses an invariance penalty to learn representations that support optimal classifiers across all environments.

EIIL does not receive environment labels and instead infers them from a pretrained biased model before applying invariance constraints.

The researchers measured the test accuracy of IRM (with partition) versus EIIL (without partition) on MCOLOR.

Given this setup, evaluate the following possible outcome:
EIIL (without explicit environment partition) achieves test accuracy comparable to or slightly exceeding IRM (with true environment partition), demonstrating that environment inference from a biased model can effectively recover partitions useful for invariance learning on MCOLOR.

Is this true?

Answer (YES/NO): NO